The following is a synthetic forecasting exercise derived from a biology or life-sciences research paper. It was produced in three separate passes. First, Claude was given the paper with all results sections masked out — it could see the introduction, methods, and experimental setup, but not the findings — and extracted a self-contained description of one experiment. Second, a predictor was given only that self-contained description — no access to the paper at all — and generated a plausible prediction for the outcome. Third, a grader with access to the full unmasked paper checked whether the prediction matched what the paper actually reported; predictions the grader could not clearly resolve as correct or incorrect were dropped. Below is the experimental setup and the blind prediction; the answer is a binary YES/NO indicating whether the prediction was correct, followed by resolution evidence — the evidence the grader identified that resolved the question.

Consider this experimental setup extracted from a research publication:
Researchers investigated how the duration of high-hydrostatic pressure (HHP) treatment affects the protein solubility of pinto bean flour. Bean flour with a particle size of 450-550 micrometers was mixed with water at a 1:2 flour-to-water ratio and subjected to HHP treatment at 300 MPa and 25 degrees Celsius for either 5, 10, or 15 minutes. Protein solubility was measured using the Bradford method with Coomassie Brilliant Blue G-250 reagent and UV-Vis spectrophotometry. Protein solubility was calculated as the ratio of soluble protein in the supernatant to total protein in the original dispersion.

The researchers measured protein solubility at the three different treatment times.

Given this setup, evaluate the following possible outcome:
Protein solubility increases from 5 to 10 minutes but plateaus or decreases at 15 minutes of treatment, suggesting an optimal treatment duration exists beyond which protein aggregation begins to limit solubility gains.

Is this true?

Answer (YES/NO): NO